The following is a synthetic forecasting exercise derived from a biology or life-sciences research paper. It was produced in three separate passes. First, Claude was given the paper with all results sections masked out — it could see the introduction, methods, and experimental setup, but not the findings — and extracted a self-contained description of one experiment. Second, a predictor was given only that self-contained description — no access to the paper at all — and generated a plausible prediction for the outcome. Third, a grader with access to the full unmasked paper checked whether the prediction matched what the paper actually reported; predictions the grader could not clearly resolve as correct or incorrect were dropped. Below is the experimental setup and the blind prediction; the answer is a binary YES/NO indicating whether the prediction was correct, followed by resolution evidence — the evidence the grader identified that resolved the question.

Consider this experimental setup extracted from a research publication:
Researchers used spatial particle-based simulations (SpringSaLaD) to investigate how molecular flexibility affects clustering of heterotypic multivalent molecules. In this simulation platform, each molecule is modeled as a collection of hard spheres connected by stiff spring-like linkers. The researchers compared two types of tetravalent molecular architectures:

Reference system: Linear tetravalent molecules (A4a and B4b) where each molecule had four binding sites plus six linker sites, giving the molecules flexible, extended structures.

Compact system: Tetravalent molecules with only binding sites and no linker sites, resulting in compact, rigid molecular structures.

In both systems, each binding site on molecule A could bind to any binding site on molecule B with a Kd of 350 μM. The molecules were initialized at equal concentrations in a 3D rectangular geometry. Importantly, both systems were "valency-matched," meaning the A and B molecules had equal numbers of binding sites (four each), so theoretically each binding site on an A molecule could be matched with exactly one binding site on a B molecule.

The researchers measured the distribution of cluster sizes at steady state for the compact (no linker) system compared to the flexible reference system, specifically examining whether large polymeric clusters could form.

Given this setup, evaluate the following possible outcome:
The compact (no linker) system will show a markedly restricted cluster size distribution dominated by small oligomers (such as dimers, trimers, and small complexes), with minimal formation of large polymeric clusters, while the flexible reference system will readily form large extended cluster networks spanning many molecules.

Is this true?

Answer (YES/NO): YES